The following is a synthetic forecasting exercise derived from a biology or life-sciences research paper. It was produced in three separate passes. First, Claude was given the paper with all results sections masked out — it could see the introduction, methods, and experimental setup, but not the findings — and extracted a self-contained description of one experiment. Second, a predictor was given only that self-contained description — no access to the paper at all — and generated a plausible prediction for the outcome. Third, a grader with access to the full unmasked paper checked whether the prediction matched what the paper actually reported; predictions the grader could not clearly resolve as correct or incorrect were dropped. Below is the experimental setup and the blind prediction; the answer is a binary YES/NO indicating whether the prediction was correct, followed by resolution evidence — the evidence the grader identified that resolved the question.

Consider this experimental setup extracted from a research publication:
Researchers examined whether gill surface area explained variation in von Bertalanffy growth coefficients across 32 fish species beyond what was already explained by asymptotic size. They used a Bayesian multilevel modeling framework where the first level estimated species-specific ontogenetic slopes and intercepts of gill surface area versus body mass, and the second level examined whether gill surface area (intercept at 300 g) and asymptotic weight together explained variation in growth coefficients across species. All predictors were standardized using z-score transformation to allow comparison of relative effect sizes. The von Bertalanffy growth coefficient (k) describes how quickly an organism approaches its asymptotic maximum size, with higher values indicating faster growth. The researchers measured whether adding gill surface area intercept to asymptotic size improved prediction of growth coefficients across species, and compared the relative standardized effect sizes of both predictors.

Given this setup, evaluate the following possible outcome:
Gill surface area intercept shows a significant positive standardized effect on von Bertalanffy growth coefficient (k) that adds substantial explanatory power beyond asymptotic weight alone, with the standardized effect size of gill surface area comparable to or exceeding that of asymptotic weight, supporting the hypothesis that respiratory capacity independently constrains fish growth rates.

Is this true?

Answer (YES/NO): NO